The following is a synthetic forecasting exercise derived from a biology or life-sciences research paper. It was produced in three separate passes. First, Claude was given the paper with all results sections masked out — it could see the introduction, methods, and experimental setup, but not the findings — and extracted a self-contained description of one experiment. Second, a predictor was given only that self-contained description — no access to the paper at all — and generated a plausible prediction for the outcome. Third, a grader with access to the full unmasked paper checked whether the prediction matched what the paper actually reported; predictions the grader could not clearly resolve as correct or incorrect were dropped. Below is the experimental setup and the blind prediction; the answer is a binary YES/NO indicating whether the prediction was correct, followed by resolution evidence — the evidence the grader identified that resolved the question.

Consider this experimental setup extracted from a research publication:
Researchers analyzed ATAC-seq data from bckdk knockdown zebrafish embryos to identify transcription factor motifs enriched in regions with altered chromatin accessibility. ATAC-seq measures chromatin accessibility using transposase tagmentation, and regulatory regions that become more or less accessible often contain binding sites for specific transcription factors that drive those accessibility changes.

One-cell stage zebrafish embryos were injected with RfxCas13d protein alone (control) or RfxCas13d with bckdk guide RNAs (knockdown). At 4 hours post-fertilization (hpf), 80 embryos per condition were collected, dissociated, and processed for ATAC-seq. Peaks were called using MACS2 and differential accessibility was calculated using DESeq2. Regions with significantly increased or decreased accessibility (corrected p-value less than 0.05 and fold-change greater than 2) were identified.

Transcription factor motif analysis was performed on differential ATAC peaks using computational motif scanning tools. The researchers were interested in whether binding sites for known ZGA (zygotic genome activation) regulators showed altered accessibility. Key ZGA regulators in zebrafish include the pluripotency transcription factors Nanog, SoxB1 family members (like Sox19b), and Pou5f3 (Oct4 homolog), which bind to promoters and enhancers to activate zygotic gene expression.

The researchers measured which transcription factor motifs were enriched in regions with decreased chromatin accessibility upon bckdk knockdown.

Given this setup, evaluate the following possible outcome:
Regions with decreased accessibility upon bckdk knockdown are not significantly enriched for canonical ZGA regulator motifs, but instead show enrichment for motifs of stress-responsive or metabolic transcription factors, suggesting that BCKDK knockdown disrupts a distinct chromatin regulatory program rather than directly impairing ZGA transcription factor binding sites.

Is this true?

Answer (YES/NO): NO